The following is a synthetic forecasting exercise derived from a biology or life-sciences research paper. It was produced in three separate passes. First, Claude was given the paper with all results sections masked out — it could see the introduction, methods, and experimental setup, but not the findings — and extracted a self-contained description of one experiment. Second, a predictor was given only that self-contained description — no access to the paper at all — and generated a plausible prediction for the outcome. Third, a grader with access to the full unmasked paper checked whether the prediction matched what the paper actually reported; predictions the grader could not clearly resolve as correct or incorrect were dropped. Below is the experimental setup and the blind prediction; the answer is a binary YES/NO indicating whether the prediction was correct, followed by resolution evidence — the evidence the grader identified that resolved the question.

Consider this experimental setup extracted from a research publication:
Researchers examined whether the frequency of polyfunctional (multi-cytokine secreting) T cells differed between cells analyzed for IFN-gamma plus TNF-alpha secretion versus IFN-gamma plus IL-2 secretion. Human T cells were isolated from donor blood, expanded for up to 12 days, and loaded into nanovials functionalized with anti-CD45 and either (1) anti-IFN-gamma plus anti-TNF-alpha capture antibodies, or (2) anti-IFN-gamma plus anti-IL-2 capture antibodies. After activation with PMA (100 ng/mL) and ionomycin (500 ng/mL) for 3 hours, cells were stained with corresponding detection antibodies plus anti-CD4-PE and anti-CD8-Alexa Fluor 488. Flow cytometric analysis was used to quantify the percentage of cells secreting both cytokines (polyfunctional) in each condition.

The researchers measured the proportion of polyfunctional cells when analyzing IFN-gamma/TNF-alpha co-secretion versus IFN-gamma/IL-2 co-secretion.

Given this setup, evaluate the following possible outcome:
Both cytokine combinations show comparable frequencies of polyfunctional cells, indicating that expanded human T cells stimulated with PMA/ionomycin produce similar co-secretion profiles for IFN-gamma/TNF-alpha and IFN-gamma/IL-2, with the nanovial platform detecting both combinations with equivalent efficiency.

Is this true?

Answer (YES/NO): NO